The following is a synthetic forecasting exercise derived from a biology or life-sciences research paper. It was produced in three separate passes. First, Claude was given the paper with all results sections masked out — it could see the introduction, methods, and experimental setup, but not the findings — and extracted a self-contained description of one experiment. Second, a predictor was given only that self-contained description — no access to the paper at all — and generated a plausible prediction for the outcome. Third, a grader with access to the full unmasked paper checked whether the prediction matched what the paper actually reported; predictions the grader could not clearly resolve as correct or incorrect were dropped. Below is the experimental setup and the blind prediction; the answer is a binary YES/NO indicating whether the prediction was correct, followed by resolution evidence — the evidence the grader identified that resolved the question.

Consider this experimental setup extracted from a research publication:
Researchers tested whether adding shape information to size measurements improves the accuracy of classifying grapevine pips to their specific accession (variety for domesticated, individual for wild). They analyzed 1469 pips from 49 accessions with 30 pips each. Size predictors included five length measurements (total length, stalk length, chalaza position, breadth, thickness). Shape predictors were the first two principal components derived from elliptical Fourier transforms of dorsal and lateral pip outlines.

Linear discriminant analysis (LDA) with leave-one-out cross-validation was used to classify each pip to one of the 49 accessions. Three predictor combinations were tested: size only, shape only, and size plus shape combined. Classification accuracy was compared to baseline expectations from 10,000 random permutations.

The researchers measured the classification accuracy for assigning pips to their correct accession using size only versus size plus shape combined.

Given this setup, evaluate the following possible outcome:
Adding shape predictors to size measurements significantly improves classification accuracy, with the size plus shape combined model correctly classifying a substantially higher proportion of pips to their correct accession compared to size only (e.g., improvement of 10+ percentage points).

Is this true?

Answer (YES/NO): YES